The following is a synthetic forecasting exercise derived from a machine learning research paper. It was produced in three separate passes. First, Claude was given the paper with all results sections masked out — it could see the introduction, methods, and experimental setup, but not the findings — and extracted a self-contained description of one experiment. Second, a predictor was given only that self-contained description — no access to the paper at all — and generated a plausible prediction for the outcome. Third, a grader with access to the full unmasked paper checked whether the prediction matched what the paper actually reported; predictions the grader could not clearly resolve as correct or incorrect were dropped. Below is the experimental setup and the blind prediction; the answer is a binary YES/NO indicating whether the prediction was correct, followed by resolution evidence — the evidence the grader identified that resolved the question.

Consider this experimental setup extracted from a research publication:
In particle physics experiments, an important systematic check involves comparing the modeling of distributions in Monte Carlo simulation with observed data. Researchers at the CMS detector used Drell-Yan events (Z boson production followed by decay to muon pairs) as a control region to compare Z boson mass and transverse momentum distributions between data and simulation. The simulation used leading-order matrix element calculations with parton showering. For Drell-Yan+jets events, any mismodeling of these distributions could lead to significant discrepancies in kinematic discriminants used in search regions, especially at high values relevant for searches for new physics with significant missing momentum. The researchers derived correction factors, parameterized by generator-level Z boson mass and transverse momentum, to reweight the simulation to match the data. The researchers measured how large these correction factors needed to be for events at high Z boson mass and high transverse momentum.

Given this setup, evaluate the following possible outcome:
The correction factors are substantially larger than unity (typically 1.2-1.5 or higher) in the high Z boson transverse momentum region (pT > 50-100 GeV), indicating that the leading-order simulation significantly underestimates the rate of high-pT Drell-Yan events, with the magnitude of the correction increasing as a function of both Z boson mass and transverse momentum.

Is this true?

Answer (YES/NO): NO